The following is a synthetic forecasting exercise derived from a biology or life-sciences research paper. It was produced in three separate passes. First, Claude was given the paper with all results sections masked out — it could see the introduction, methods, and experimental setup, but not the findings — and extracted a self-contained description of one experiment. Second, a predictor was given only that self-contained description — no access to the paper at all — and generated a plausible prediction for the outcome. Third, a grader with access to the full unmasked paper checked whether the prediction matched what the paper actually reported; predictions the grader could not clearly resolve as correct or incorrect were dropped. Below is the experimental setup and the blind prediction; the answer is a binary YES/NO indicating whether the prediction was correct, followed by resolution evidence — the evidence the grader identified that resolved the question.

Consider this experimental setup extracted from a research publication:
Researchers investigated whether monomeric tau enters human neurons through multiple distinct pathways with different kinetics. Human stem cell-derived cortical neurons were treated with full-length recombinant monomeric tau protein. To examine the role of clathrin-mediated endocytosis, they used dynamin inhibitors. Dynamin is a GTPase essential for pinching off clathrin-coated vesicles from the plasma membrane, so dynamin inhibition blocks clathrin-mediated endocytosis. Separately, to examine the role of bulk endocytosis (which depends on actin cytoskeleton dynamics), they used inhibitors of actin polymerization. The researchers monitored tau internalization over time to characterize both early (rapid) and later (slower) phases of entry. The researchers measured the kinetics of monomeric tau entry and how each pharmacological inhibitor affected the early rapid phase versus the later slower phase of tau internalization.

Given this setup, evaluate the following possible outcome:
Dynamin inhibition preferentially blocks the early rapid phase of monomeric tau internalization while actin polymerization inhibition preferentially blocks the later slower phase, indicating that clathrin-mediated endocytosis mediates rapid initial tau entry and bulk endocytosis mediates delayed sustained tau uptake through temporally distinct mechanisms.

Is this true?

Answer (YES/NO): YES